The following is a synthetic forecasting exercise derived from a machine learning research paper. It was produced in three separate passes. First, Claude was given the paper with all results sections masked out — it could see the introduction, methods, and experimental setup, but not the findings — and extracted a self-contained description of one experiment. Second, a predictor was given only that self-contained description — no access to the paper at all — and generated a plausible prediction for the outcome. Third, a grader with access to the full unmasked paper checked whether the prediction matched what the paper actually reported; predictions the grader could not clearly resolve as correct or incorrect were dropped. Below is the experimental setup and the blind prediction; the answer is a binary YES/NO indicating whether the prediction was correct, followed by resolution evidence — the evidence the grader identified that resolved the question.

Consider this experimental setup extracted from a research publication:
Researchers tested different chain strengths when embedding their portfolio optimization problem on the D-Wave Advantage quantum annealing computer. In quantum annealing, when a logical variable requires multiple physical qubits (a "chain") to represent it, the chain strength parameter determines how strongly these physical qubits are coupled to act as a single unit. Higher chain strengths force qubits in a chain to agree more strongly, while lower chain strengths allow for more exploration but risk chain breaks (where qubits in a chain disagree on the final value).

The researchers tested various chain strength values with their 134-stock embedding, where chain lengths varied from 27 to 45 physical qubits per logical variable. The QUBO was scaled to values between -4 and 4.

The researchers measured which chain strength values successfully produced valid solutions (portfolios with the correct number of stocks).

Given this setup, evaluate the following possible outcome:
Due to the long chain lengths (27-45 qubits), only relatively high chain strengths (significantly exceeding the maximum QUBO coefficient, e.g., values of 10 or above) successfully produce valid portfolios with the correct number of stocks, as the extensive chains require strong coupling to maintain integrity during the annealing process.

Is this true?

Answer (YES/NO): NO